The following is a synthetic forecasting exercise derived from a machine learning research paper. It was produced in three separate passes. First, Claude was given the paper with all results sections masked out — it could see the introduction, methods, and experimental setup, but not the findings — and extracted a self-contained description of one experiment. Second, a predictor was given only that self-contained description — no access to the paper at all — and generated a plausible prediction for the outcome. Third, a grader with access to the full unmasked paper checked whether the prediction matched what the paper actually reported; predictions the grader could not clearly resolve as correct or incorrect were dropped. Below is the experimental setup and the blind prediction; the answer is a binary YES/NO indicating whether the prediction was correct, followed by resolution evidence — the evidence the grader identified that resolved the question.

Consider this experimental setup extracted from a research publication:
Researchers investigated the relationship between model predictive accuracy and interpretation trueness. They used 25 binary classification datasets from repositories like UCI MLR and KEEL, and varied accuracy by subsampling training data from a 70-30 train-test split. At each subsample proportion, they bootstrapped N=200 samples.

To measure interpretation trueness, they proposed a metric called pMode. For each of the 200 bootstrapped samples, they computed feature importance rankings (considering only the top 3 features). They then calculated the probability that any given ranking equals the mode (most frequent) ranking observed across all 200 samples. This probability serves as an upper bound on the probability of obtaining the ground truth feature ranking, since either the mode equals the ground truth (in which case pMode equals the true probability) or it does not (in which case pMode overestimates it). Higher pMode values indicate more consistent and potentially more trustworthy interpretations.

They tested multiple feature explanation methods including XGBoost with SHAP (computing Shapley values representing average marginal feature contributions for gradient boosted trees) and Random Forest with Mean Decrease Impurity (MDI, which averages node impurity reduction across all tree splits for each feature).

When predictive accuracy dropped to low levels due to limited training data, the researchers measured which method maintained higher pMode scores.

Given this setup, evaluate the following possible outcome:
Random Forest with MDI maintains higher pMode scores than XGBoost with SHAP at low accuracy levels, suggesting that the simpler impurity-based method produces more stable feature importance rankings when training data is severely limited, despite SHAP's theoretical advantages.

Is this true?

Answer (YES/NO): NO